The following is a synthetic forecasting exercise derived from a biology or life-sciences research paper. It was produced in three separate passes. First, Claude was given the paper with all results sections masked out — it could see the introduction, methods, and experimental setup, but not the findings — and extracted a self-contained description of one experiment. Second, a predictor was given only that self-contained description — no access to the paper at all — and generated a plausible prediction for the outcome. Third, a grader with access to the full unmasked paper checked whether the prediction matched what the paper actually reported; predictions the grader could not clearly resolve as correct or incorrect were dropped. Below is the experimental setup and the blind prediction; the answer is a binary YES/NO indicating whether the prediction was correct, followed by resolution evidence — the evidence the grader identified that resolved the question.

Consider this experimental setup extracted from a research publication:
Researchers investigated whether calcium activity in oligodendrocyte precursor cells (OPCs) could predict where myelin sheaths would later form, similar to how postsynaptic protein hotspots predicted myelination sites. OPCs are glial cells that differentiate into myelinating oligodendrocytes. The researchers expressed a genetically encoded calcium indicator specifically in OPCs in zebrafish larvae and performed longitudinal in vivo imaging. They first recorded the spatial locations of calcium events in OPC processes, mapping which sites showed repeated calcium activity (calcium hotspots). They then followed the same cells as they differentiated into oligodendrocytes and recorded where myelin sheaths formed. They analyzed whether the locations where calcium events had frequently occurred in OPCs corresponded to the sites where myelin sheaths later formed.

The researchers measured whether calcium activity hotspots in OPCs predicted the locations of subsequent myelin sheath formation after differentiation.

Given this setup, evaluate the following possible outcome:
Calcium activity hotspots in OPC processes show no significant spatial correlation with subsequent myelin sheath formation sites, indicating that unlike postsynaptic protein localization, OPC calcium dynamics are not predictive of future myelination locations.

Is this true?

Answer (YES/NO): NO